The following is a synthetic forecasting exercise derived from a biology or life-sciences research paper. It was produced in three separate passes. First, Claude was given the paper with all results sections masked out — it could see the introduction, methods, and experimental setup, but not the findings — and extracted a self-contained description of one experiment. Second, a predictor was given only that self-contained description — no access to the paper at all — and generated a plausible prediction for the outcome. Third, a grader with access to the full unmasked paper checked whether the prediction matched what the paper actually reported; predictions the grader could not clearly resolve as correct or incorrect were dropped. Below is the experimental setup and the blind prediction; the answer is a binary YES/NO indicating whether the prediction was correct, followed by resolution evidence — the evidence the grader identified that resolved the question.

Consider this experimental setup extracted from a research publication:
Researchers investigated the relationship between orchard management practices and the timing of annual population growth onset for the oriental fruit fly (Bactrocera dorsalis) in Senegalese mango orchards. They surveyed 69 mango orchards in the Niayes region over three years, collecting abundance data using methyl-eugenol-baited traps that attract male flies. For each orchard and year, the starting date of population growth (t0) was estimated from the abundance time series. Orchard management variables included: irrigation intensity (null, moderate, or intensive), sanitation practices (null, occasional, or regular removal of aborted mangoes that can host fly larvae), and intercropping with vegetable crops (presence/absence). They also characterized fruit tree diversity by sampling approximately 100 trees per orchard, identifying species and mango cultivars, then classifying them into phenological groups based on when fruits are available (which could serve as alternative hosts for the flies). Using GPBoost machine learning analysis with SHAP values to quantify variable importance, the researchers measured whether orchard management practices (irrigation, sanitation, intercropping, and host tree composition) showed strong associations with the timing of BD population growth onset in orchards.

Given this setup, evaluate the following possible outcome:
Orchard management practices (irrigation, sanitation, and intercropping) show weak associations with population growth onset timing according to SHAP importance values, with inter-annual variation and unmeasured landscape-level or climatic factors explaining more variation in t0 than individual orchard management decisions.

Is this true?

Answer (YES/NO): NO